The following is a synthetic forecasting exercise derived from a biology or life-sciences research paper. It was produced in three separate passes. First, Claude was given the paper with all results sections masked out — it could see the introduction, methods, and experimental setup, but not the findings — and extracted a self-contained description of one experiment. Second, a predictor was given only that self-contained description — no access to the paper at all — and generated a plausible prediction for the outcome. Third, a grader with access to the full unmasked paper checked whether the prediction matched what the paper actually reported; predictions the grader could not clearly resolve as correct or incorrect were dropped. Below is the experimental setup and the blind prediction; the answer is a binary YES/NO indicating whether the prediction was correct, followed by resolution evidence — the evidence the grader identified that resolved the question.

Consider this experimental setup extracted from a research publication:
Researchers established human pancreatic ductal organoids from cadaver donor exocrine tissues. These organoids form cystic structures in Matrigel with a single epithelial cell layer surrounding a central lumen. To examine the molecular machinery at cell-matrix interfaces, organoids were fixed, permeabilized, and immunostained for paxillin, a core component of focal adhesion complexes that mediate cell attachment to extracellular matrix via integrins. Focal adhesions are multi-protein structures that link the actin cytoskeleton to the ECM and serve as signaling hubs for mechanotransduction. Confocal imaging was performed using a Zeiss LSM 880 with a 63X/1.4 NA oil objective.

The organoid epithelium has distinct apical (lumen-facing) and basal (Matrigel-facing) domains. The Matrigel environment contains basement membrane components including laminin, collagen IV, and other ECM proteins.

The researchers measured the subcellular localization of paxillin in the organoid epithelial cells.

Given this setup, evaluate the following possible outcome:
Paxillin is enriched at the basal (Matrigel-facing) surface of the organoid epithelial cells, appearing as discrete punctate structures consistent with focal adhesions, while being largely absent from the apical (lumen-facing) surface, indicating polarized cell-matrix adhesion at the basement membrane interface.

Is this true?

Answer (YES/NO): YES